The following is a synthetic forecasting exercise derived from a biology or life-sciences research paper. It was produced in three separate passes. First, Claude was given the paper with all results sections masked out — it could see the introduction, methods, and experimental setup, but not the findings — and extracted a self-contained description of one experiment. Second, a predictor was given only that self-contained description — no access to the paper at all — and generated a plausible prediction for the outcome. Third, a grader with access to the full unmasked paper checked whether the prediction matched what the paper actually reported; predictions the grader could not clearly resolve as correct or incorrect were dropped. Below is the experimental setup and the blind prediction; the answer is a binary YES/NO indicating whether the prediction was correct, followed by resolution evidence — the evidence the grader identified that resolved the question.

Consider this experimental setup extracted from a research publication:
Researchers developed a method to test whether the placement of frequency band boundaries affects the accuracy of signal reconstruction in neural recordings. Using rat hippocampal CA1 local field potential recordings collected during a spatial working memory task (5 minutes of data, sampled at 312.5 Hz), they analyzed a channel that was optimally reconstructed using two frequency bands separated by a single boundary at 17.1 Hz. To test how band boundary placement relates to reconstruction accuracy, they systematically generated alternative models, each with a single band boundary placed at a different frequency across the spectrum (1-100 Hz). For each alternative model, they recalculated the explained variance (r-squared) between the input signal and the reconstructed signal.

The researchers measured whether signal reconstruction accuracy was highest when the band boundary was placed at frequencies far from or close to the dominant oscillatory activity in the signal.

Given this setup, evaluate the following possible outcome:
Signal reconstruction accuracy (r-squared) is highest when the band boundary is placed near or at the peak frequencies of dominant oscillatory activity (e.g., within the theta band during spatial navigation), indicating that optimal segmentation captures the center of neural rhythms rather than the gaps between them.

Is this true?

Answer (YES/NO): NO